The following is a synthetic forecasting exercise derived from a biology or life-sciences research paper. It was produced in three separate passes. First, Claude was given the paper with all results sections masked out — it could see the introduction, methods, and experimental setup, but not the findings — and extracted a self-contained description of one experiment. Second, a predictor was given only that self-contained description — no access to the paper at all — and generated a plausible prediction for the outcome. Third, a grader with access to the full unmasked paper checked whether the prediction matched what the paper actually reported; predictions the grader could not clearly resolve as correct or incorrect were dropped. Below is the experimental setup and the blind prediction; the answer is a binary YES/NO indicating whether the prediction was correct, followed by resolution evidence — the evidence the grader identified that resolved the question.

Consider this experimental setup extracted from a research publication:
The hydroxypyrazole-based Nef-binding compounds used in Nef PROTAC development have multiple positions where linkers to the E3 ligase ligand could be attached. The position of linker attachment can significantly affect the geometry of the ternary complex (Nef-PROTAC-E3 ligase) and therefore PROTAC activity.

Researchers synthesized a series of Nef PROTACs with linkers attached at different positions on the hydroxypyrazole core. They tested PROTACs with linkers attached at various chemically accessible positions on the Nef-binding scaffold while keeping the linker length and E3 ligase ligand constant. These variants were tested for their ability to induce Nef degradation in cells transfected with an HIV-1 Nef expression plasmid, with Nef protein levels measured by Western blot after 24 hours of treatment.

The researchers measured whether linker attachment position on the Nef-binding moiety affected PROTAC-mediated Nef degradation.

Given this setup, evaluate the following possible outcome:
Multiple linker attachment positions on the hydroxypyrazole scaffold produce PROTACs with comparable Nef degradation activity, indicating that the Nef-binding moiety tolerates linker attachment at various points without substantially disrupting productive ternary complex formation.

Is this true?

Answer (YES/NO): NO